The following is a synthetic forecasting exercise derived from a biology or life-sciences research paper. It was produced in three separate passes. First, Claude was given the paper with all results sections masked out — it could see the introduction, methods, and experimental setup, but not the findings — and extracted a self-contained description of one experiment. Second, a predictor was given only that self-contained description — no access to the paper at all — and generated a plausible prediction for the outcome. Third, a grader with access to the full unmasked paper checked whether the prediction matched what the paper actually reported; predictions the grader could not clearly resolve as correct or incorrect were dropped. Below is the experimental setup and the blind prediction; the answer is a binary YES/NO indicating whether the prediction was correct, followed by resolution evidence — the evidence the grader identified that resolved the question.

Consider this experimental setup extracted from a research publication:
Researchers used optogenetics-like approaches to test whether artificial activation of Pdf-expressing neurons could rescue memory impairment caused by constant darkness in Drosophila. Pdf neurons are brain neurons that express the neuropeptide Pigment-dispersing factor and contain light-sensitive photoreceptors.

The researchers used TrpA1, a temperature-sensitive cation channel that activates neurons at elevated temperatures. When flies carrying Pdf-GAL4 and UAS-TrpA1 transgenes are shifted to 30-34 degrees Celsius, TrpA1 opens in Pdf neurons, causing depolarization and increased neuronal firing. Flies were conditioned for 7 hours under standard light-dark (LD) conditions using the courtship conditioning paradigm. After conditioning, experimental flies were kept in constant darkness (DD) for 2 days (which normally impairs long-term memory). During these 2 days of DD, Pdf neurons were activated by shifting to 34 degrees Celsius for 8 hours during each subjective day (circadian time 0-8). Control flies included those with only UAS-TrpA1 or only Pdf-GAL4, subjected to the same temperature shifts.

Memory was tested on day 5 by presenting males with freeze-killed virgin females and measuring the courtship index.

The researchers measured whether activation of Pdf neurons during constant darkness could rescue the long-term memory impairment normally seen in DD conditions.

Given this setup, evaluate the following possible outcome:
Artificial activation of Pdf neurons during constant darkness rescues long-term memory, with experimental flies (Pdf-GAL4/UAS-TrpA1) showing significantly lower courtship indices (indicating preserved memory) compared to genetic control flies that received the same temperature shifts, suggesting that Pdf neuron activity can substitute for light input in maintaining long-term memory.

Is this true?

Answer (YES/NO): YES